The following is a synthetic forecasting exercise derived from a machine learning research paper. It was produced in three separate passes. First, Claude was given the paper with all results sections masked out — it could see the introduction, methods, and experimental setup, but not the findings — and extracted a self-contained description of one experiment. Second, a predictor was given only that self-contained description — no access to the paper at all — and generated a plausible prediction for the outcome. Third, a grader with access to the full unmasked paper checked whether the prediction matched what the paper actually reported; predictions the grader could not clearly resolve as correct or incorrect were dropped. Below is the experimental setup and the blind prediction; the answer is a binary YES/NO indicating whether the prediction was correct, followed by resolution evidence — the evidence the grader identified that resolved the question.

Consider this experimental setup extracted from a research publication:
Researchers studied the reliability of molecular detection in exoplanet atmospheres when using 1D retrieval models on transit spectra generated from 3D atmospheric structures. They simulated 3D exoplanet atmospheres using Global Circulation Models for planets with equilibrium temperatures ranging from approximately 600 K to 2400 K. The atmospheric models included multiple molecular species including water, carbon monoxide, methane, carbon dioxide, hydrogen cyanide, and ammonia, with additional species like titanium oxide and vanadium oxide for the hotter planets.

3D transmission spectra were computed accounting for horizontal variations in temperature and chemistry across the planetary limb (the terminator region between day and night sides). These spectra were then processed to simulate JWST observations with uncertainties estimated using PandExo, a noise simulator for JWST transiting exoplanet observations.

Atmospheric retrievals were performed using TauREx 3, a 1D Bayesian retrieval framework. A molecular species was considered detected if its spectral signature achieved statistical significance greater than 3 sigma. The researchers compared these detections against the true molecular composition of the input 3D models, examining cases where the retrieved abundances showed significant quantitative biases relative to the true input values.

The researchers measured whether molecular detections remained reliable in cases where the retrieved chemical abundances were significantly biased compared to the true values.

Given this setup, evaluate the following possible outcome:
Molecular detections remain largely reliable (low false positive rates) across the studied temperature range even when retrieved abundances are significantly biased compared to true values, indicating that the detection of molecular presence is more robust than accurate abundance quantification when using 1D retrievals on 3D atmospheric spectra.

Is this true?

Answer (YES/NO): YES